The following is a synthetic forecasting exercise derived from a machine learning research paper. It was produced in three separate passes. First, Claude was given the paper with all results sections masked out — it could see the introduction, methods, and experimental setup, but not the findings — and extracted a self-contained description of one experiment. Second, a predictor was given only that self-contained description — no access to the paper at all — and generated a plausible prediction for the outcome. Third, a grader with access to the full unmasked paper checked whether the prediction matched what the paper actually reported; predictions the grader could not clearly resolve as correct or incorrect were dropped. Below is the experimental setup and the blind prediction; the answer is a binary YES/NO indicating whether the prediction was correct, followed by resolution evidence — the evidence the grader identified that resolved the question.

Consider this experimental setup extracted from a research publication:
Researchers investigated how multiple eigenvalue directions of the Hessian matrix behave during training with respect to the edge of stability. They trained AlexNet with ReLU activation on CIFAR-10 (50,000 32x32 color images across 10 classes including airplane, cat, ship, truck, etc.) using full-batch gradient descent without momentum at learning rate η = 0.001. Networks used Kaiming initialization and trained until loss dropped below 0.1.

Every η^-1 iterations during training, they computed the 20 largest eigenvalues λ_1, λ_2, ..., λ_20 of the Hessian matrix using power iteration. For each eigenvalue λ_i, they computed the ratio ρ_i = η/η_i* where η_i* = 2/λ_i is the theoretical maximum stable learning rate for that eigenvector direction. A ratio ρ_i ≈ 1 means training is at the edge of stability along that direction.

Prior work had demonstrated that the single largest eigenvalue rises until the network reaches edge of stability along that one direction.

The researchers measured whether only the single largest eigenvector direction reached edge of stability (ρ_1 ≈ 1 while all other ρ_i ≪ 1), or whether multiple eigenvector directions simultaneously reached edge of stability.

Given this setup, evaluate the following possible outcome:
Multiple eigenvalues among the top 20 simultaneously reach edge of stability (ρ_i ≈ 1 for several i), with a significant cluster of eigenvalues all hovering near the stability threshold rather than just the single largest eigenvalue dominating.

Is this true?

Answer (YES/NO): YES